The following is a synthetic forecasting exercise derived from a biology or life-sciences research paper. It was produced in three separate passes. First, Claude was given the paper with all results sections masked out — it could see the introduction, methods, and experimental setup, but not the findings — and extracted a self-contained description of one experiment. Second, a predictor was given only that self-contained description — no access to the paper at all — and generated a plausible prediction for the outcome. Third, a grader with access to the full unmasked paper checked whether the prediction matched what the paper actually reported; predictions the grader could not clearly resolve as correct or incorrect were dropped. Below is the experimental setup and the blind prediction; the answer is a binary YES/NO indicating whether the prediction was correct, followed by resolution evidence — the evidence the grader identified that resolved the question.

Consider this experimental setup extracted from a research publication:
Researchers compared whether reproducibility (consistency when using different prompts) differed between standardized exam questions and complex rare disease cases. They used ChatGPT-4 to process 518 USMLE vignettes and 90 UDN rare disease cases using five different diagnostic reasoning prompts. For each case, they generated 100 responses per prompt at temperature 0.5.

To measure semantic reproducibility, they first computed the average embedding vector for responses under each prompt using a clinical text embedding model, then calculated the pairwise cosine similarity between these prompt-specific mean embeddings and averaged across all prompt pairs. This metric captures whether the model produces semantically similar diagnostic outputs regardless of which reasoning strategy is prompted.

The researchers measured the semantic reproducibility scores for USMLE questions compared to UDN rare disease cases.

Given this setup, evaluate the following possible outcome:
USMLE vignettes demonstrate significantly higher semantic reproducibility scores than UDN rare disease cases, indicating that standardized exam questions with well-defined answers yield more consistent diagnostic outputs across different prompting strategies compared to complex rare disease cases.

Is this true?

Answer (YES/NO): NO